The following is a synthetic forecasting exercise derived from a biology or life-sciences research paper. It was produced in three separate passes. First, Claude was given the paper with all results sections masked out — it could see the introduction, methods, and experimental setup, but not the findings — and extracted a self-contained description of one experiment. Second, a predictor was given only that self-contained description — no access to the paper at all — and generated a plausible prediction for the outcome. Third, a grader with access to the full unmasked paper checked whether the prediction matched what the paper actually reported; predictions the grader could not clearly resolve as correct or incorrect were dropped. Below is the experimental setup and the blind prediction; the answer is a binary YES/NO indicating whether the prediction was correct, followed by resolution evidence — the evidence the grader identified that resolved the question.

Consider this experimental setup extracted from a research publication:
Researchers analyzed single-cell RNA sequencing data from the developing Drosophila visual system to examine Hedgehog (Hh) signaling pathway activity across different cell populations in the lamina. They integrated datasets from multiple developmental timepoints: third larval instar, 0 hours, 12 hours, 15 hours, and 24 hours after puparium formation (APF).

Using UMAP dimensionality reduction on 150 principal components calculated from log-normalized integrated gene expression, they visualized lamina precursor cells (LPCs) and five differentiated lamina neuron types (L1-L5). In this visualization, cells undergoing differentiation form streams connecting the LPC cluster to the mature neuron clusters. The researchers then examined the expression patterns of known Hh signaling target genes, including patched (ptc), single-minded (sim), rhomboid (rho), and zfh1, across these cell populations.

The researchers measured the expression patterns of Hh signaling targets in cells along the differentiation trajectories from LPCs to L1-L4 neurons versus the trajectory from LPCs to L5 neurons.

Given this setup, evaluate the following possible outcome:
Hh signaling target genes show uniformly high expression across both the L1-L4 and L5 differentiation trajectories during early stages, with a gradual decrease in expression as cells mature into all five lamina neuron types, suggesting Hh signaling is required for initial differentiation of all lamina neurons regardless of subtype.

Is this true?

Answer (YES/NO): NO